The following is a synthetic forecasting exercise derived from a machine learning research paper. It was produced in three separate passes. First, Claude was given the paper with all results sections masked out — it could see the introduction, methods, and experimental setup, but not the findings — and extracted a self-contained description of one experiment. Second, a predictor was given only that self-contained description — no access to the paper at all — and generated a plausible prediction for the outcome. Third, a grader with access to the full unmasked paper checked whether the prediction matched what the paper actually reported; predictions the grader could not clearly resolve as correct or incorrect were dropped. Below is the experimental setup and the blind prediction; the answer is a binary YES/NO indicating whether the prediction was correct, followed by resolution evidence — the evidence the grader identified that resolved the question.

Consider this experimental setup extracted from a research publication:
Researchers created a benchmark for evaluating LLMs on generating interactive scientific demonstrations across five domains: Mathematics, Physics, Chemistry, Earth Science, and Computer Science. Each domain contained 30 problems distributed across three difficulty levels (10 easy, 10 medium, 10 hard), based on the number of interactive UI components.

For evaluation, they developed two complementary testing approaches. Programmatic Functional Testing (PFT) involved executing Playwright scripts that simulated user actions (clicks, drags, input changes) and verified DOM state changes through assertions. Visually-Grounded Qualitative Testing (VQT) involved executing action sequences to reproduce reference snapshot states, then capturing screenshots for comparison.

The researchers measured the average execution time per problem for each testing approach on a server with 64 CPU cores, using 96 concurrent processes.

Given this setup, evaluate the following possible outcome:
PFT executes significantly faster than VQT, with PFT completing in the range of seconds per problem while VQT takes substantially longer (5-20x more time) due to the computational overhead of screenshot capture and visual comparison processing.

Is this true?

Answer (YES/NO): NO